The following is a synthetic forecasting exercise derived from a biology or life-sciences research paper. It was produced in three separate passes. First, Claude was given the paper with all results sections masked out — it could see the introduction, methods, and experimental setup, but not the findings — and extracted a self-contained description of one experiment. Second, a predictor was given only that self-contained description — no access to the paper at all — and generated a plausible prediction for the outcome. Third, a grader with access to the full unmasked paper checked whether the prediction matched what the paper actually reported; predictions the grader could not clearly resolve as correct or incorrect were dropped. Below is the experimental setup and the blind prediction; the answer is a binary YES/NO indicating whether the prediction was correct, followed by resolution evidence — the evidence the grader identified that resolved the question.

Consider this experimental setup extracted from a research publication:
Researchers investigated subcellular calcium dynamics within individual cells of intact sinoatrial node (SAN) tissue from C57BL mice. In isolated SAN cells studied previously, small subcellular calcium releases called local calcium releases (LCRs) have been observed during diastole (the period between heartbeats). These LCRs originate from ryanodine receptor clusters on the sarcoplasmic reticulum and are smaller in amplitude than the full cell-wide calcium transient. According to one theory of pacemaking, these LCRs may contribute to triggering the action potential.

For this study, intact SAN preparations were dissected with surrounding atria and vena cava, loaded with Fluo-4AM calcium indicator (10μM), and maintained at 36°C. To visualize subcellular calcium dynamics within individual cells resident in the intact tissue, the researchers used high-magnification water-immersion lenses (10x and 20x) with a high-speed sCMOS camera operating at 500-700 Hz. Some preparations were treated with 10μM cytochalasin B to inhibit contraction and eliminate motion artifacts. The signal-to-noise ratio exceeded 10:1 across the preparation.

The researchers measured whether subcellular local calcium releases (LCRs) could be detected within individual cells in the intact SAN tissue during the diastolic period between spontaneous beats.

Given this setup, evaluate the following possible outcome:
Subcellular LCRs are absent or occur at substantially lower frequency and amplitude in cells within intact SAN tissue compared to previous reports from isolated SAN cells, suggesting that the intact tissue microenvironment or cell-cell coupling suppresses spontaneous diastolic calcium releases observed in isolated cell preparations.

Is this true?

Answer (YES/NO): NO